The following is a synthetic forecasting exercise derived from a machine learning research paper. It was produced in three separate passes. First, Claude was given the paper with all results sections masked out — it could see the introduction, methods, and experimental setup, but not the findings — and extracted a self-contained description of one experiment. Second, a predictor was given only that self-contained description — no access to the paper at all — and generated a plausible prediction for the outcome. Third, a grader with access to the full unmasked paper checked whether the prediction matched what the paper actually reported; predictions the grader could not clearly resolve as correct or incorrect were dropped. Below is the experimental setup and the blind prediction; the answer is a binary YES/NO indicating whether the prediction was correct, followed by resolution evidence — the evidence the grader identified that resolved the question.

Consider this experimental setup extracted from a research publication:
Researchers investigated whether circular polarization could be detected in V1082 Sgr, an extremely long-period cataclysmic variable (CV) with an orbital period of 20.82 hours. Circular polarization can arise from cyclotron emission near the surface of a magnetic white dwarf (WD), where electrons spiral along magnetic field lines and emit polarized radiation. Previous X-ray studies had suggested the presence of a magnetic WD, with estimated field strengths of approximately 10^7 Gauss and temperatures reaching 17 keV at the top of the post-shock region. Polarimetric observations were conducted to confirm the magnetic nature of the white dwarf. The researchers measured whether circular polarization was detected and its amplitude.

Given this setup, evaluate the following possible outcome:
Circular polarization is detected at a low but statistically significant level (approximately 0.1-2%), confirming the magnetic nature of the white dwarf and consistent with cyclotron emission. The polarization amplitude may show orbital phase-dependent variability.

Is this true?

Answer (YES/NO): YES